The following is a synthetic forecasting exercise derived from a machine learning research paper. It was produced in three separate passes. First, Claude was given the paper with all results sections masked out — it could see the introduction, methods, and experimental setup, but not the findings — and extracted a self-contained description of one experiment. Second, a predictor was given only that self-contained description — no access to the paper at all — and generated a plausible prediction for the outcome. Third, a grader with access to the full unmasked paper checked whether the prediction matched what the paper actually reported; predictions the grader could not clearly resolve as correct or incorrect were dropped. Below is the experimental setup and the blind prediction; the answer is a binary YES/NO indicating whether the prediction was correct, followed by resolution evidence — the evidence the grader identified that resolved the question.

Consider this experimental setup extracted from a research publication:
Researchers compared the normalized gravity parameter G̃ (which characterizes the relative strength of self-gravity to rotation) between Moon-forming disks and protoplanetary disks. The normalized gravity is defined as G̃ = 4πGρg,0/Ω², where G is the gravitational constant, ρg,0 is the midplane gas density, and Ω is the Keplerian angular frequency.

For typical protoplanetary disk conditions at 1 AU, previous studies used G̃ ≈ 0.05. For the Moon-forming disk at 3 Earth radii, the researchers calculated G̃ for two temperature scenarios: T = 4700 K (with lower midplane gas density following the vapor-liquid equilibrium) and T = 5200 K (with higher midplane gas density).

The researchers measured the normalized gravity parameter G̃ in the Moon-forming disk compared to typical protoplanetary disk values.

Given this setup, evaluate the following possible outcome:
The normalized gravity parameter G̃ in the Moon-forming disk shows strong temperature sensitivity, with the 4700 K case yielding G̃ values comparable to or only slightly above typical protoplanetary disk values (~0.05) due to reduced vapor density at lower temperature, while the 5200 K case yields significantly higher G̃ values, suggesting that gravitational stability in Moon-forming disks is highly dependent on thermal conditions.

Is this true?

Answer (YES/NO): NO